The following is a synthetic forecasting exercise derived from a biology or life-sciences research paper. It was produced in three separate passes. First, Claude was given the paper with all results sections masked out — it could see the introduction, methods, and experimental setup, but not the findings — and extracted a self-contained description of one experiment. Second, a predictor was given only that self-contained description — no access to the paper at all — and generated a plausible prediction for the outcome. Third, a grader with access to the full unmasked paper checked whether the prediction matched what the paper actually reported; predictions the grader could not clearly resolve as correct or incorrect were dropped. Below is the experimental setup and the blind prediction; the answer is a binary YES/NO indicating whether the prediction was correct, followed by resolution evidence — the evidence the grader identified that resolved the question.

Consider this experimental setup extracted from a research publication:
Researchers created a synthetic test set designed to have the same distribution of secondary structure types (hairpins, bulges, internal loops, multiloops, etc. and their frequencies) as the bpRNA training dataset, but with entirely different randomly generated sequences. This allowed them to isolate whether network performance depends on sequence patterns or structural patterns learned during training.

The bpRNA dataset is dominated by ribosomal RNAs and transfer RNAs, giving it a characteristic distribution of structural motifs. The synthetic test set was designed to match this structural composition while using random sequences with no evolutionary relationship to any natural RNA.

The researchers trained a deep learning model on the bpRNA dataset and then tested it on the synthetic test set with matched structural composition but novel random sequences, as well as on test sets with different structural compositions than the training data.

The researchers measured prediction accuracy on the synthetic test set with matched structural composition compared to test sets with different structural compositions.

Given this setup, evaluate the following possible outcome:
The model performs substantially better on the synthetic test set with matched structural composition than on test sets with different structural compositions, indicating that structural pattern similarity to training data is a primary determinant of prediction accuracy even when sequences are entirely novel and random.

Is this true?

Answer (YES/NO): YES